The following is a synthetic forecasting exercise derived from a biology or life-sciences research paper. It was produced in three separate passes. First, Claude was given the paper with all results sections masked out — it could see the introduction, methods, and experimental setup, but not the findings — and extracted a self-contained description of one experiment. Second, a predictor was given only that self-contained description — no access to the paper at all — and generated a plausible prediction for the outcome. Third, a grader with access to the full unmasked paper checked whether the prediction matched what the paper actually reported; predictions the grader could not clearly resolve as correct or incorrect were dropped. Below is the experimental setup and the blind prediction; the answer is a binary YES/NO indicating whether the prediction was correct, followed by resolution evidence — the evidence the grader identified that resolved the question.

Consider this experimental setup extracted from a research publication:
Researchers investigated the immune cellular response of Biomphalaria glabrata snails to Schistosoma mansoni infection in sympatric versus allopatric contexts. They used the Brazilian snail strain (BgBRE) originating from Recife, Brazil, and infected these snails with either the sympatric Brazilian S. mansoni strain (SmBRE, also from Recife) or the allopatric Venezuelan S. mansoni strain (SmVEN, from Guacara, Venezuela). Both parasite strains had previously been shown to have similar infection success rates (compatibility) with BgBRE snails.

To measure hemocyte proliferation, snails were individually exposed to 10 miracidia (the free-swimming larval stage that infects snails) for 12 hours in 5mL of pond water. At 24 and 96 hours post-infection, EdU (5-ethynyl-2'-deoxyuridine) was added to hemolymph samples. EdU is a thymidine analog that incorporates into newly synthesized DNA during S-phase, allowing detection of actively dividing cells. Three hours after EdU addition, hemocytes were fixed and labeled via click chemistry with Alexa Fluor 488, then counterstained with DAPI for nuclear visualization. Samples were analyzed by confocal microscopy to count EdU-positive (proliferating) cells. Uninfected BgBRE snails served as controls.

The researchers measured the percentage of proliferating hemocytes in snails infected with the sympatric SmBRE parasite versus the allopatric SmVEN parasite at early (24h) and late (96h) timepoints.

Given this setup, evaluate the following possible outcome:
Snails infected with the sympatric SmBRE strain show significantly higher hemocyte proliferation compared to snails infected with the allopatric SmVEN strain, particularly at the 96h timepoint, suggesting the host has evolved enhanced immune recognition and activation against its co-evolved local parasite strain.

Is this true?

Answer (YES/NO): NO